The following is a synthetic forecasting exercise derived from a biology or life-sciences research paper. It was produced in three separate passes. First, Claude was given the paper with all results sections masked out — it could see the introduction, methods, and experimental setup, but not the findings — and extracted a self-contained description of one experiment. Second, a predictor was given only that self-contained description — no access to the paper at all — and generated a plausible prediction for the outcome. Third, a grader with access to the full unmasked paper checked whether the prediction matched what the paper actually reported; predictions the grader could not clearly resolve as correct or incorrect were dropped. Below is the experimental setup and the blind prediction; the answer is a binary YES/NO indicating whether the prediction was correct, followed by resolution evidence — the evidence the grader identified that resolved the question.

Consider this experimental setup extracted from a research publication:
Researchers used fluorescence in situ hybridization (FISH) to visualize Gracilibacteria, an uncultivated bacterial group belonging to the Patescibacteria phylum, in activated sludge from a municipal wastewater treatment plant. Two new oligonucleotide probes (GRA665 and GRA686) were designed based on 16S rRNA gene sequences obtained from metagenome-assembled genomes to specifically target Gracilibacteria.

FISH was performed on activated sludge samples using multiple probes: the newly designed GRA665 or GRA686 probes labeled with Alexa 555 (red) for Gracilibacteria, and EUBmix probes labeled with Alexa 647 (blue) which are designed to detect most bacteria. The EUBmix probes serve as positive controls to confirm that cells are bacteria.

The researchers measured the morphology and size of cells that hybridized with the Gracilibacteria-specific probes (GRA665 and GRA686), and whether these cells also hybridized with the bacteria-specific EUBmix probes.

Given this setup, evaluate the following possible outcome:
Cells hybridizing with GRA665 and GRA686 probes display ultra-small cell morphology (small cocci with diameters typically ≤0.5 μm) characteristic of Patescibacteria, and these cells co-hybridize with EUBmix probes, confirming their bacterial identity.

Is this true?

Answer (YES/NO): YES